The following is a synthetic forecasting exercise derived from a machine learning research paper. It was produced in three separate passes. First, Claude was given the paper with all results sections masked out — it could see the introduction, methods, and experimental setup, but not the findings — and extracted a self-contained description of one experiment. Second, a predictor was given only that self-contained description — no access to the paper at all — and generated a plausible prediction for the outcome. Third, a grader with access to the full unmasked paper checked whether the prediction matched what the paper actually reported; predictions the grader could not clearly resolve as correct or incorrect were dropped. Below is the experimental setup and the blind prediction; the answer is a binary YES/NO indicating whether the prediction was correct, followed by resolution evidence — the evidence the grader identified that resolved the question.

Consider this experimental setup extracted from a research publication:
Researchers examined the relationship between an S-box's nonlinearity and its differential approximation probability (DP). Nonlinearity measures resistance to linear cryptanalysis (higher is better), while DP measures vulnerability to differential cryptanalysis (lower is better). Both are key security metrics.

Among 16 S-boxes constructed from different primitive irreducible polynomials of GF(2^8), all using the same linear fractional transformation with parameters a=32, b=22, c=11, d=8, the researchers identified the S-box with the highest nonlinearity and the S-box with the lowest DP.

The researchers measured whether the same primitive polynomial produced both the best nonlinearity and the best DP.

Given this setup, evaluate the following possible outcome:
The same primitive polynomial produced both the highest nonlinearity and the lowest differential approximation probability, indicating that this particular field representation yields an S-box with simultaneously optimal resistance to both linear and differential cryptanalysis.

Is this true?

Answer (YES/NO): YES